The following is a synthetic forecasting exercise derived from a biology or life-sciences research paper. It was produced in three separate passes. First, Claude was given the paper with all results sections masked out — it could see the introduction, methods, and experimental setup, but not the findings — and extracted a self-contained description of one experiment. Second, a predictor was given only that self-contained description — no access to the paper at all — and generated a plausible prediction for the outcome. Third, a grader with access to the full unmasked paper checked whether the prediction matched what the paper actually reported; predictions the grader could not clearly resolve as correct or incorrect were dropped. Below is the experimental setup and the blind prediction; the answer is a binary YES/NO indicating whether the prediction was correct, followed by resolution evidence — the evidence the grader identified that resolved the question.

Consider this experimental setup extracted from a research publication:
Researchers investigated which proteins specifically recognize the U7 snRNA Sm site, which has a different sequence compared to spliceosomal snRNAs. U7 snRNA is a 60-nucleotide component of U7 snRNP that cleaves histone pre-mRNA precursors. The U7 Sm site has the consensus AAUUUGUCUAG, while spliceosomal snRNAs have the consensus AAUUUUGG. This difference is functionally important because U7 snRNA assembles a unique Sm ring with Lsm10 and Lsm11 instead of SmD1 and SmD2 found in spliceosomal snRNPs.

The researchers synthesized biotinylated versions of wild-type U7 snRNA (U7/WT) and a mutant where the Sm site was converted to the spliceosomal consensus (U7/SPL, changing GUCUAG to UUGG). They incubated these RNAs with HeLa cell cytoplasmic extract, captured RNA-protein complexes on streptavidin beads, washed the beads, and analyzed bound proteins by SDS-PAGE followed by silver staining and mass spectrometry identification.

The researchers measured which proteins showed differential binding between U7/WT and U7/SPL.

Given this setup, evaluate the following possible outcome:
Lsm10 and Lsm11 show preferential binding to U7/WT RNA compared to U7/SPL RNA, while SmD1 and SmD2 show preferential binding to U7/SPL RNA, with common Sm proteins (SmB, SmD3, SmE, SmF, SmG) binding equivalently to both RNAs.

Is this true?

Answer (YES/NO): NO